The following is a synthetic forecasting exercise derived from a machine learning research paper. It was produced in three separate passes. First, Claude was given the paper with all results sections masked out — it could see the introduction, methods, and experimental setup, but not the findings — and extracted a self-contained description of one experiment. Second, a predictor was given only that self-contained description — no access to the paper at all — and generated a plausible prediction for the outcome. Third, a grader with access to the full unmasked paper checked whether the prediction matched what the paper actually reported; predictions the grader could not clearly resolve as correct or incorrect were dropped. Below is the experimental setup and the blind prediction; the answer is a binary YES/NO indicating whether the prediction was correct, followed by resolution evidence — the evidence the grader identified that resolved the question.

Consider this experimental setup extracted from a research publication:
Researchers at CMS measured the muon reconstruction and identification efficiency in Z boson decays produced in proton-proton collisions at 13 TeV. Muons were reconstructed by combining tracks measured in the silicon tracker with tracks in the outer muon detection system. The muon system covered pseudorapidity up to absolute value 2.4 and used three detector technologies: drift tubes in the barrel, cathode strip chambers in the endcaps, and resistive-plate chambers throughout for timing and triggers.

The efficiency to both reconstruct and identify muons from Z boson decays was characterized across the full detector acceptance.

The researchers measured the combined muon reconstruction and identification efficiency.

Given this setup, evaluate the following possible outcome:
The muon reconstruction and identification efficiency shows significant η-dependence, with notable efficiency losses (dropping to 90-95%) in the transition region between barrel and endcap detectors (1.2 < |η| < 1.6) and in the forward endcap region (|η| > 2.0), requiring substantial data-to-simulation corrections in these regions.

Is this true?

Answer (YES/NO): NO